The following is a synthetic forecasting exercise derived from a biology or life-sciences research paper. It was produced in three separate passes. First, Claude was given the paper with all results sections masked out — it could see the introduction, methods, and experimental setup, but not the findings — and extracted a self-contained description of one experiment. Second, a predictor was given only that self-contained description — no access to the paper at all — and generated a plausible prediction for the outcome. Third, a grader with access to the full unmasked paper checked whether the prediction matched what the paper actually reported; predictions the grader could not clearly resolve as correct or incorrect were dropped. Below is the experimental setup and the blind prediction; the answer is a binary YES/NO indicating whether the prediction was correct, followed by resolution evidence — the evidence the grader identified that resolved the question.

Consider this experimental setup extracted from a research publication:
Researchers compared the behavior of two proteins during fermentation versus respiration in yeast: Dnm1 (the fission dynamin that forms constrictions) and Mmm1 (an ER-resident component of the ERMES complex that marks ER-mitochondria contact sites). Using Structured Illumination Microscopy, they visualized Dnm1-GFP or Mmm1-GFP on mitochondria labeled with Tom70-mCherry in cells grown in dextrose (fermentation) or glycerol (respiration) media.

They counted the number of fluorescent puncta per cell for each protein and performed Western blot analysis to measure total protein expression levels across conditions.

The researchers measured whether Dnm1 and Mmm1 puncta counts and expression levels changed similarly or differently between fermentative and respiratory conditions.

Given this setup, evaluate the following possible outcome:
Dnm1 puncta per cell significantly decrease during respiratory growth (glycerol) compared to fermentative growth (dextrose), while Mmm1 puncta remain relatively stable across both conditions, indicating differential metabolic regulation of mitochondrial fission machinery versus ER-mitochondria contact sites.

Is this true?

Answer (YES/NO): NO